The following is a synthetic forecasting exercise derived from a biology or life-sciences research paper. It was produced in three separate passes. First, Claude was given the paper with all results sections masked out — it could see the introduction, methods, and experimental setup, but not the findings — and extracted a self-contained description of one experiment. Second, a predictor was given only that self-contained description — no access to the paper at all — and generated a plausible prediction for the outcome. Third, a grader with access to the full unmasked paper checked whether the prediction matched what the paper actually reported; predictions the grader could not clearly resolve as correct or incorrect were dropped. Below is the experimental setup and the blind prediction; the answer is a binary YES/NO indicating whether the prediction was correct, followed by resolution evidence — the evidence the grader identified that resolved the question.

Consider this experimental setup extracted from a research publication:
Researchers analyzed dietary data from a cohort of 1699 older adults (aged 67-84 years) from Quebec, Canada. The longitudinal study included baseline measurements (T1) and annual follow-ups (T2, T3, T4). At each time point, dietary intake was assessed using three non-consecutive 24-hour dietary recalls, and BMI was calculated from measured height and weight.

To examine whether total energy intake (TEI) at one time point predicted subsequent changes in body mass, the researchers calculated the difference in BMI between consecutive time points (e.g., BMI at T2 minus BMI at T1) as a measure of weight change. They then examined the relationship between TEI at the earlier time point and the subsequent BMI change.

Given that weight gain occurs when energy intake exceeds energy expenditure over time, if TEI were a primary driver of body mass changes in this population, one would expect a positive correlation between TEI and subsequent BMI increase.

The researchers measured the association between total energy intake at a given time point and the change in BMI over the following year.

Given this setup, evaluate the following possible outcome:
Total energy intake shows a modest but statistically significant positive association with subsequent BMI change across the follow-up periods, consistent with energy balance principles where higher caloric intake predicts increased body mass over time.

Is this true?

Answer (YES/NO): NO